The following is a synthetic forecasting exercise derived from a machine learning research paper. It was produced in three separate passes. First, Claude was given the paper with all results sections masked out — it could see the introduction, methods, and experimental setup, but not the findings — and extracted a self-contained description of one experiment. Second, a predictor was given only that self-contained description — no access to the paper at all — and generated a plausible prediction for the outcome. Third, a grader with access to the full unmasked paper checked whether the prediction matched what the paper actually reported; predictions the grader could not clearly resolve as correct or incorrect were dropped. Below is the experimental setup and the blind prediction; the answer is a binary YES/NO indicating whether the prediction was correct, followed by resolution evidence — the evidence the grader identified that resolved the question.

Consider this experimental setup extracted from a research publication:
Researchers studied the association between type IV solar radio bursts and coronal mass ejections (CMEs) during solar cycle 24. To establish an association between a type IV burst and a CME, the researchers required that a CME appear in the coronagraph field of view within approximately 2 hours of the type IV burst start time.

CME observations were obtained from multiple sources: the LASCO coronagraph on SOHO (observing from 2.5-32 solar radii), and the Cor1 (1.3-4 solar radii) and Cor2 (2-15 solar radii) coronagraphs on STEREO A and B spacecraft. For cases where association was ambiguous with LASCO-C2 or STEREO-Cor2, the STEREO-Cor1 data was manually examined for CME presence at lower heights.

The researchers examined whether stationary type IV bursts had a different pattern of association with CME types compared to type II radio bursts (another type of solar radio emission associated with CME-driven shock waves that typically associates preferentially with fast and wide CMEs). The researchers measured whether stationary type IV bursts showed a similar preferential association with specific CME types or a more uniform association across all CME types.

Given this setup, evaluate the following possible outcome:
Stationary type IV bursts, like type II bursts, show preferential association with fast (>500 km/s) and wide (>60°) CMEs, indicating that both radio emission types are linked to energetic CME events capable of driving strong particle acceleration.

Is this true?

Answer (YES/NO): NO